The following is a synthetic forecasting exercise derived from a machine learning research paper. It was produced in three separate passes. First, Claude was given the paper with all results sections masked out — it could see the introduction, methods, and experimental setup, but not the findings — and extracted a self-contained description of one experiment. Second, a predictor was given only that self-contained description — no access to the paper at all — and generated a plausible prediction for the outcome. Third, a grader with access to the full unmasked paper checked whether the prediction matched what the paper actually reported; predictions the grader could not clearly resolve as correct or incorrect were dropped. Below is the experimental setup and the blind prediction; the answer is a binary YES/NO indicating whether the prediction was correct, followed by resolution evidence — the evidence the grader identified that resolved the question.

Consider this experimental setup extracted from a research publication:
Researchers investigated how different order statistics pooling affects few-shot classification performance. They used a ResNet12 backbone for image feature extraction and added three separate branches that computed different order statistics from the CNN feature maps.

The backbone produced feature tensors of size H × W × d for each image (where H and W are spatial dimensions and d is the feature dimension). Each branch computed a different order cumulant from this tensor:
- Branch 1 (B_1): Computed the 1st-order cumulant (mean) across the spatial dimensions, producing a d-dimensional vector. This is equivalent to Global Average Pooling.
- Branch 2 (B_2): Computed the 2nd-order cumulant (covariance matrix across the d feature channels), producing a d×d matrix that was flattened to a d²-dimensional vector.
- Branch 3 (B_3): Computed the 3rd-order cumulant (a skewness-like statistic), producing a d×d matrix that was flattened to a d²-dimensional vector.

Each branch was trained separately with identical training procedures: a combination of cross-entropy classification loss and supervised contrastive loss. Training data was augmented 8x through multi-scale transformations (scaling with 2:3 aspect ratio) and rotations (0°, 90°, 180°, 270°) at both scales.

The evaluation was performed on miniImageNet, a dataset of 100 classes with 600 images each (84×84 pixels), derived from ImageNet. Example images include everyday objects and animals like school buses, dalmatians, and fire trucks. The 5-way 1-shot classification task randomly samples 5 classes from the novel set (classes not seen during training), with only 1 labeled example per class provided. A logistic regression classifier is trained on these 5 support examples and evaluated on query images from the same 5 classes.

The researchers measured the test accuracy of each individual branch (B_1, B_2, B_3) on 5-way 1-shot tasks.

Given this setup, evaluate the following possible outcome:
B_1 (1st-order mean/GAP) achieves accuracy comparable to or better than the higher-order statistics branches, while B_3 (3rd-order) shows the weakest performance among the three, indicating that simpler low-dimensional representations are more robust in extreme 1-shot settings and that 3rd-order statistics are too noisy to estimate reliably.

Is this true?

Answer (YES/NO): NO